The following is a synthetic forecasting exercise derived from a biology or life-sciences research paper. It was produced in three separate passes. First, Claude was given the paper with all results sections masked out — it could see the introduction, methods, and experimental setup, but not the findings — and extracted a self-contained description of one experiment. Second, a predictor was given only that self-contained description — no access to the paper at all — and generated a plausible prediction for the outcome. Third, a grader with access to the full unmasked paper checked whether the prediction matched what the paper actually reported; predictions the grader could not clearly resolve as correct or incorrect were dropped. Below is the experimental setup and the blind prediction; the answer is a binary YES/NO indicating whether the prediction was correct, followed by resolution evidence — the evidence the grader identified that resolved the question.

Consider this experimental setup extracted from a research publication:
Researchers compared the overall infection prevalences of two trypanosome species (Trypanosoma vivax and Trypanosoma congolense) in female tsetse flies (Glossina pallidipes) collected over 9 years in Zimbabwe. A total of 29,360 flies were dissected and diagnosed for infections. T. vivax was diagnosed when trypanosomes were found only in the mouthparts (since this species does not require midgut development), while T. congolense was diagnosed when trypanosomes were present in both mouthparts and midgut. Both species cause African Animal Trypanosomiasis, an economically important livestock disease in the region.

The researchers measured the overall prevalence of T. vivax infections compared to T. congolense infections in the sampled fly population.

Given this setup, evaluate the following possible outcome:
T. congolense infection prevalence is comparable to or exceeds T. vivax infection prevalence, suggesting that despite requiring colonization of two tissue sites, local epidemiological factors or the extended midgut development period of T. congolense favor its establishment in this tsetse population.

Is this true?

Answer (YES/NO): YES